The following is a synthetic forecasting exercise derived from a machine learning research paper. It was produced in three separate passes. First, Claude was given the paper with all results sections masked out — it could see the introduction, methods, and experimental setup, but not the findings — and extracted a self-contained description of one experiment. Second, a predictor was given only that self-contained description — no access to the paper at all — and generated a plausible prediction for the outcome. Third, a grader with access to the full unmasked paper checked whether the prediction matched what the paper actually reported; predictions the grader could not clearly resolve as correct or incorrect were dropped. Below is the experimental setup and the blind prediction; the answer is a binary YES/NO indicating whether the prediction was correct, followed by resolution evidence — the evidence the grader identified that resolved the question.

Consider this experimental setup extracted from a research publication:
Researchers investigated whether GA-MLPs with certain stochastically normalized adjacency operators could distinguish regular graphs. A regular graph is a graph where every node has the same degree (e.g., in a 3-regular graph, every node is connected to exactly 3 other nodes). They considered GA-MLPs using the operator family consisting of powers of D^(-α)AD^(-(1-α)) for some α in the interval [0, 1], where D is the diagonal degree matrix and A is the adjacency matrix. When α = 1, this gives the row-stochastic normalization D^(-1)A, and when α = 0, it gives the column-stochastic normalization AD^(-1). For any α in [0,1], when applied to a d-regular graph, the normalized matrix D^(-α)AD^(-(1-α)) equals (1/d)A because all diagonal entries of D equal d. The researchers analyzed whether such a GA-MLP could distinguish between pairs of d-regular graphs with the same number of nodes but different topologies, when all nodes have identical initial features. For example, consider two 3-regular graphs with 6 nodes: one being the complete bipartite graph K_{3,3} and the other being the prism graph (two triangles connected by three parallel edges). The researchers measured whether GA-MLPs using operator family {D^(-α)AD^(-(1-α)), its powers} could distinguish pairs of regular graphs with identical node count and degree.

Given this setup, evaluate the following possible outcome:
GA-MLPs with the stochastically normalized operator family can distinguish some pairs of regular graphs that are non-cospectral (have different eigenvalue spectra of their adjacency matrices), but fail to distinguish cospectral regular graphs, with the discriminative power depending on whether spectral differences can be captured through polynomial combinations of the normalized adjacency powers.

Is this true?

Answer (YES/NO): NO